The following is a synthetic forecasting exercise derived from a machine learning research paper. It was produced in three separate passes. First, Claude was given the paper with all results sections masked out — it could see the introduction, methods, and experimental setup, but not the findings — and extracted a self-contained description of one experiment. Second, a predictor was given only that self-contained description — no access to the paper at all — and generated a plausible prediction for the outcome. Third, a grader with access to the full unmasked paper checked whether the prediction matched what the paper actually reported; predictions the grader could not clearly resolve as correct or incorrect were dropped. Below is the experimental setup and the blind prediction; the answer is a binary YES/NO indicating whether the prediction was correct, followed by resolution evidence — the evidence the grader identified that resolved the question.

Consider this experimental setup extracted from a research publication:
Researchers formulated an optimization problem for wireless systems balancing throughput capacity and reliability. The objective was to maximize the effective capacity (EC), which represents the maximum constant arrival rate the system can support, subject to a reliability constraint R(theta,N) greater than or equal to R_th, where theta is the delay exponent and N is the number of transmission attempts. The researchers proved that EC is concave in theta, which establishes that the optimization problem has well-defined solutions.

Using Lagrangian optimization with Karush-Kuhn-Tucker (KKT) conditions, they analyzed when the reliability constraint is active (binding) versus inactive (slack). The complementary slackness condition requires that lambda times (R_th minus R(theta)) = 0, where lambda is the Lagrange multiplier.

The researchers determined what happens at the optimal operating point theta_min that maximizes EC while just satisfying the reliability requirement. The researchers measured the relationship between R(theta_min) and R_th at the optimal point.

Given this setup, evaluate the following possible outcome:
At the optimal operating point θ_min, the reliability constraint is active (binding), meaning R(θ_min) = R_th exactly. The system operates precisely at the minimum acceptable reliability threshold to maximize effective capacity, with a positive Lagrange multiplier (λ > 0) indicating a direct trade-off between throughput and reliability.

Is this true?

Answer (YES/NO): YES